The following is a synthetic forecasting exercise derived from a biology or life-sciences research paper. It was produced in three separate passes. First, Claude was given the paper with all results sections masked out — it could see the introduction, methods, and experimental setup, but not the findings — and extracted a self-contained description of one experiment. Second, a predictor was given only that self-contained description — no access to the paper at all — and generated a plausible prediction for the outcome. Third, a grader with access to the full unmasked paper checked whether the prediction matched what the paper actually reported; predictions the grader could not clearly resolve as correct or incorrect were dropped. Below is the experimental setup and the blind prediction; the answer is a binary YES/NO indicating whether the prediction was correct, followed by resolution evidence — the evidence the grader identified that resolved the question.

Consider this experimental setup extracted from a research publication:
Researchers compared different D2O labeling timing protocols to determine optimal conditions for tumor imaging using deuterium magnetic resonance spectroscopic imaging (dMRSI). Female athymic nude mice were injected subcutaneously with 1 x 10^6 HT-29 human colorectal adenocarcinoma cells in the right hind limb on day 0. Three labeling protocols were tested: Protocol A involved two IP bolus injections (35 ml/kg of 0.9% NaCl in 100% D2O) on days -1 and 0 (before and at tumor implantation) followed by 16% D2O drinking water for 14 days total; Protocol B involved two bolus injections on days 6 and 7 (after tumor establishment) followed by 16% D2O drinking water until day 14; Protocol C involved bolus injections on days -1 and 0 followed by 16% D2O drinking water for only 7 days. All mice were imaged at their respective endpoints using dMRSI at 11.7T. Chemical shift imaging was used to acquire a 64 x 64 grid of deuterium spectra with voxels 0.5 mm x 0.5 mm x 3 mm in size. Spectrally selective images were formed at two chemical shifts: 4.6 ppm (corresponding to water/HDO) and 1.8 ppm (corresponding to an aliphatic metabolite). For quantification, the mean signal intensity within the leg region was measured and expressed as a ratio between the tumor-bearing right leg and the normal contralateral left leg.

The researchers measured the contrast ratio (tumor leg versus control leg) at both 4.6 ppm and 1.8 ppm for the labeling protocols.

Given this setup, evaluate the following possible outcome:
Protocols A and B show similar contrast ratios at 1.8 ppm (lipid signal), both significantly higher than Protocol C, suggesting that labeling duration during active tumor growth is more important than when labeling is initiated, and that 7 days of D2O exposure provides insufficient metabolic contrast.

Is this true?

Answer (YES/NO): NO